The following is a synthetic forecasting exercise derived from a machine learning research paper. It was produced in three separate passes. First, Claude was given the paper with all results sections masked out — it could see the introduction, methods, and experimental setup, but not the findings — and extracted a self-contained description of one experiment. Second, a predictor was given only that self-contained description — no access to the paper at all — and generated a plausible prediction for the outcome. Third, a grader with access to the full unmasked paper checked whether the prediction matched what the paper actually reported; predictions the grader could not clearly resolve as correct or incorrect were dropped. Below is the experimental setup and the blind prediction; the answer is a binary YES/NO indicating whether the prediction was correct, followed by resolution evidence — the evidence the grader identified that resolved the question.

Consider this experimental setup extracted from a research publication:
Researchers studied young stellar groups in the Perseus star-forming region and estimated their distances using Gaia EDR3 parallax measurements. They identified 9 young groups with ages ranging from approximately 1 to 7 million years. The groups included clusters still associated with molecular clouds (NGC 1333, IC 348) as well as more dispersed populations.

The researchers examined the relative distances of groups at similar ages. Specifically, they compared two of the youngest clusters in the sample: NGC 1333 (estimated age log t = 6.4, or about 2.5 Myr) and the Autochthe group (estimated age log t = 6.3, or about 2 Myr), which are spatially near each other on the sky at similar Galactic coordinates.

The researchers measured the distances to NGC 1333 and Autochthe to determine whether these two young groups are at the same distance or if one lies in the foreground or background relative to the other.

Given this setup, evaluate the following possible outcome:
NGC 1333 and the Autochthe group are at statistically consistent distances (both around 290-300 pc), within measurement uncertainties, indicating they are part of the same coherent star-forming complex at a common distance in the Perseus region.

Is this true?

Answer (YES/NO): YES